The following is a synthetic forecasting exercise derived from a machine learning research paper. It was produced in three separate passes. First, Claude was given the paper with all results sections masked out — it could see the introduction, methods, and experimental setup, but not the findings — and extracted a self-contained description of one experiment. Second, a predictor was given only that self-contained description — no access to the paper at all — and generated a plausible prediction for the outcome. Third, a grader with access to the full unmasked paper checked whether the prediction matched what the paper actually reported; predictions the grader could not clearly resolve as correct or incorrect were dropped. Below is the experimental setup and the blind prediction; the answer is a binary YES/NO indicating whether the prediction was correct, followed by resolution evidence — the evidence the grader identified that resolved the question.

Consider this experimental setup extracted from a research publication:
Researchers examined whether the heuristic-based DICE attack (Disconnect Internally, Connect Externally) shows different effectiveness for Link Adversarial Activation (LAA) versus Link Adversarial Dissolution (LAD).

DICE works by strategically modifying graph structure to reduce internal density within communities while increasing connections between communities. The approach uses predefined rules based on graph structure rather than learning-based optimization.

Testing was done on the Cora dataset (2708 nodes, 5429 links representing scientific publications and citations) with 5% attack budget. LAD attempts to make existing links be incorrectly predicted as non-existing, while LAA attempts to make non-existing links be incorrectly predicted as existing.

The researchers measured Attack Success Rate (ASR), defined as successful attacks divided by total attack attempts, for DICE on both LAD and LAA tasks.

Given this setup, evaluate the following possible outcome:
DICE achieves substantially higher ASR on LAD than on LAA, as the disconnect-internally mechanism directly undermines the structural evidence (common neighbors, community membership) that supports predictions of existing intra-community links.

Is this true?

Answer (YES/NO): NO